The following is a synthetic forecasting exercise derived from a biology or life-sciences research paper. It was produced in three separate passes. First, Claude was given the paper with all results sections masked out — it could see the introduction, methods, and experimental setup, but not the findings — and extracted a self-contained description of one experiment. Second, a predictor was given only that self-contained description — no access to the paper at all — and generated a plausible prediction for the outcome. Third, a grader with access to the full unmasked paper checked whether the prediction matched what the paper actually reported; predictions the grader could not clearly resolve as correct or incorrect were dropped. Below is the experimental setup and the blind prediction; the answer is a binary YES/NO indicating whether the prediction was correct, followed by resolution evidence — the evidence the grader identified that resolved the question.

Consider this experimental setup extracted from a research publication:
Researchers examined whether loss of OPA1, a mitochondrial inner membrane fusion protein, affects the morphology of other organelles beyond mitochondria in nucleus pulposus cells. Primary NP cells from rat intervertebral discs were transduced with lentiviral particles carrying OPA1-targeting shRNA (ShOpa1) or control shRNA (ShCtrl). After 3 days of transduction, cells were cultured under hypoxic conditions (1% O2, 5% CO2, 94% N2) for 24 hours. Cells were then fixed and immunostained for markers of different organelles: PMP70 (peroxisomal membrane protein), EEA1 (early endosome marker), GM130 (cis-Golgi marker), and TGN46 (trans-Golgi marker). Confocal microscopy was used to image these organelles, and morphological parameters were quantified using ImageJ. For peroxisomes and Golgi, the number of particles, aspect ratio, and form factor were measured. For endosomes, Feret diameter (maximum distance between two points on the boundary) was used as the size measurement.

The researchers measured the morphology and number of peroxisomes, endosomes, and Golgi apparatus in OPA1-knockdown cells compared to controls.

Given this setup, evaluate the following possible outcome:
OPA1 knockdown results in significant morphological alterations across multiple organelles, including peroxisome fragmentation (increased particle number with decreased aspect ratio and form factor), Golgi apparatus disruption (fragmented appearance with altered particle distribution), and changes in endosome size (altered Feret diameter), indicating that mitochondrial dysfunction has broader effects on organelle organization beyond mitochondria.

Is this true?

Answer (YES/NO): NO